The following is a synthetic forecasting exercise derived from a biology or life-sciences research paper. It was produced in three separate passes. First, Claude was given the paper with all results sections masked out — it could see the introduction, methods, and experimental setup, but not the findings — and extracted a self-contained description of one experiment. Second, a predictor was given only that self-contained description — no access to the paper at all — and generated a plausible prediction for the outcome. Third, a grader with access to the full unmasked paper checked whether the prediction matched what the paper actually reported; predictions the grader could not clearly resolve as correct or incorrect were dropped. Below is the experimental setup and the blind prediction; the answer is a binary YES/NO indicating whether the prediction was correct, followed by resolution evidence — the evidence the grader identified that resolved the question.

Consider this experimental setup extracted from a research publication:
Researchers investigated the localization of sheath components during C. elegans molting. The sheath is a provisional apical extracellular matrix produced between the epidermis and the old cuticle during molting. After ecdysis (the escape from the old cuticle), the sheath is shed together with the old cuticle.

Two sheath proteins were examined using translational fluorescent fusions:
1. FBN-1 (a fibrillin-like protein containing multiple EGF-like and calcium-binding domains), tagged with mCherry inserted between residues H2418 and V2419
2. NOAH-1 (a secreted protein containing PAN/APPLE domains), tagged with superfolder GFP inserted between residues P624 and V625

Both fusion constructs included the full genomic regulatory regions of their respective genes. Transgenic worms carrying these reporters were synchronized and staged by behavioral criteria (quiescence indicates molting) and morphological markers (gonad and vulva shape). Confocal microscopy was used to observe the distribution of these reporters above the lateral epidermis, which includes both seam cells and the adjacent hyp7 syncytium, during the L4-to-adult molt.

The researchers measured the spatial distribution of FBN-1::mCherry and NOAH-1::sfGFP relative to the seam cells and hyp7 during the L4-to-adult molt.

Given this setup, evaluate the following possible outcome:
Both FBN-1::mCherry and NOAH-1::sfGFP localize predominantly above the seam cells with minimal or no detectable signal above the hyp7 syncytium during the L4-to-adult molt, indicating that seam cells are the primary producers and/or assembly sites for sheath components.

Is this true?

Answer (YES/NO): NO